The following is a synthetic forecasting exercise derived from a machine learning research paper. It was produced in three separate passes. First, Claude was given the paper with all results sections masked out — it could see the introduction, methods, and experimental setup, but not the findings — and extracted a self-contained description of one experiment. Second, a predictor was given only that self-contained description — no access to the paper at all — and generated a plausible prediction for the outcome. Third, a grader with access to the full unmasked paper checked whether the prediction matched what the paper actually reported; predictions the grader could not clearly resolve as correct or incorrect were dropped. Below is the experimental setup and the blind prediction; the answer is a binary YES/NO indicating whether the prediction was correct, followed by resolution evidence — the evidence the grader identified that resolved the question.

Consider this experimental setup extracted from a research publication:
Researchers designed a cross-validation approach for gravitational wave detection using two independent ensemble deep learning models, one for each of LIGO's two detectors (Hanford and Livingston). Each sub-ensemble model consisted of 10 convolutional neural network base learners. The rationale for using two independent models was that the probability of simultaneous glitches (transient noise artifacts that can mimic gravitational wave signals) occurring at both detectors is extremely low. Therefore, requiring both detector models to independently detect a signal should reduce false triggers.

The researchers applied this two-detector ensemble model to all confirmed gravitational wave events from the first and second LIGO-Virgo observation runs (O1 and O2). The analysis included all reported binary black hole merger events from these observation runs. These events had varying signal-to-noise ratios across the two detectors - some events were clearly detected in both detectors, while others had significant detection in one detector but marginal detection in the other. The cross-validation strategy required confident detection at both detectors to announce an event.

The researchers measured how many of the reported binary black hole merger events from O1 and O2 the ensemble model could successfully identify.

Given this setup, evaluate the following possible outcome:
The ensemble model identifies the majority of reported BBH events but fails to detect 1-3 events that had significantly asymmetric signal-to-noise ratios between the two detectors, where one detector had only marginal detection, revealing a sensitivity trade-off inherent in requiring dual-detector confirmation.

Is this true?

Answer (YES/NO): YES